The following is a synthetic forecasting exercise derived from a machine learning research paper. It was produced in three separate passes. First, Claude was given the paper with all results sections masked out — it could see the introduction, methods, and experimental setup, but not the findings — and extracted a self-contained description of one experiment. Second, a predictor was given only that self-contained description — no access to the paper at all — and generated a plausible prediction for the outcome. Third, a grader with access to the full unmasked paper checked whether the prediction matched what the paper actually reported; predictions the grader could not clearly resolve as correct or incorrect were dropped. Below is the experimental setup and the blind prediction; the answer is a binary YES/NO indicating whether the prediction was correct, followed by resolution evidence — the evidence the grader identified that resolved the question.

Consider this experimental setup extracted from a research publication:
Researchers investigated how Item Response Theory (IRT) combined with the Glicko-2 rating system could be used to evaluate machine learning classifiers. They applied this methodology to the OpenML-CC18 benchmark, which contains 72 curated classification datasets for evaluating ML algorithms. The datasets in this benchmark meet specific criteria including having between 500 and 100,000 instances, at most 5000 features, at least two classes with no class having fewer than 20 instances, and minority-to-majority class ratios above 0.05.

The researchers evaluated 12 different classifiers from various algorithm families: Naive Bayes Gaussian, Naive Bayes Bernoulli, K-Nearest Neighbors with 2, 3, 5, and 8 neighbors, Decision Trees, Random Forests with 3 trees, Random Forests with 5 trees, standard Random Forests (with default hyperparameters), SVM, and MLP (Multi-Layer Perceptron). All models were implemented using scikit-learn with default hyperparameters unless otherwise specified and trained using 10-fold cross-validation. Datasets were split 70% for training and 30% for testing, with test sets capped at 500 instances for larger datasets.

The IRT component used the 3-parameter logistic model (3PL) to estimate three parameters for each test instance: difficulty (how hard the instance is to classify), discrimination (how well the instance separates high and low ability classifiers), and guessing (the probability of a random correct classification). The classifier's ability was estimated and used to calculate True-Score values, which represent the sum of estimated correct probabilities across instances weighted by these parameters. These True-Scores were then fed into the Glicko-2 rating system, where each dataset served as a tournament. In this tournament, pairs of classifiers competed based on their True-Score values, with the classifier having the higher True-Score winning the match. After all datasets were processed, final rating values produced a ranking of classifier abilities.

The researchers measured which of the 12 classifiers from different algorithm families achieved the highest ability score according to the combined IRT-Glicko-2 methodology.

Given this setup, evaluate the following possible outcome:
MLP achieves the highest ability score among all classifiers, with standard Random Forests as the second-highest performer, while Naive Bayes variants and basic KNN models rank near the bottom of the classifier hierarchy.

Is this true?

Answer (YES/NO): NO